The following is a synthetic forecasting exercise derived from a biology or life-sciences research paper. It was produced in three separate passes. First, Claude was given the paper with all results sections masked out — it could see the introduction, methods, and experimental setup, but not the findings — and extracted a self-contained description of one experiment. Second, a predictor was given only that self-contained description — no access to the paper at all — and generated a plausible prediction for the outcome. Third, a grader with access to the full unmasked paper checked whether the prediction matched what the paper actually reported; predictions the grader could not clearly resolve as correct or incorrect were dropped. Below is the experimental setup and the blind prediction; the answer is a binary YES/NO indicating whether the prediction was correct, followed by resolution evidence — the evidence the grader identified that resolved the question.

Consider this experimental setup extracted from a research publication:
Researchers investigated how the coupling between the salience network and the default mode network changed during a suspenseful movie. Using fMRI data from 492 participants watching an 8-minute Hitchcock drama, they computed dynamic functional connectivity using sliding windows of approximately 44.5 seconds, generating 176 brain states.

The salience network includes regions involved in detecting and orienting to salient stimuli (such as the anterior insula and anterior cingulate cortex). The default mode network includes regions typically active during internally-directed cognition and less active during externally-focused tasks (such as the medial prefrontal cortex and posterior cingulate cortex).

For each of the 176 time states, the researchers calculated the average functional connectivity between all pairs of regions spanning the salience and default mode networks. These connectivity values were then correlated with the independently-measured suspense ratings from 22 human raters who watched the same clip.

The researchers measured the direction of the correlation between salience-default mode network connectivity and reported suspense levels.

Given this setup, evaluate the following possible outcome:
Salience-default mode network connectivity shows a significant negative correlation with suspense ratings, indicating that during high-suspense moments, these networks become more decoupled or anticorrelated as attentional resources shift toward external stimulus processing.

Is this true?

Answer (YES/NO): YES